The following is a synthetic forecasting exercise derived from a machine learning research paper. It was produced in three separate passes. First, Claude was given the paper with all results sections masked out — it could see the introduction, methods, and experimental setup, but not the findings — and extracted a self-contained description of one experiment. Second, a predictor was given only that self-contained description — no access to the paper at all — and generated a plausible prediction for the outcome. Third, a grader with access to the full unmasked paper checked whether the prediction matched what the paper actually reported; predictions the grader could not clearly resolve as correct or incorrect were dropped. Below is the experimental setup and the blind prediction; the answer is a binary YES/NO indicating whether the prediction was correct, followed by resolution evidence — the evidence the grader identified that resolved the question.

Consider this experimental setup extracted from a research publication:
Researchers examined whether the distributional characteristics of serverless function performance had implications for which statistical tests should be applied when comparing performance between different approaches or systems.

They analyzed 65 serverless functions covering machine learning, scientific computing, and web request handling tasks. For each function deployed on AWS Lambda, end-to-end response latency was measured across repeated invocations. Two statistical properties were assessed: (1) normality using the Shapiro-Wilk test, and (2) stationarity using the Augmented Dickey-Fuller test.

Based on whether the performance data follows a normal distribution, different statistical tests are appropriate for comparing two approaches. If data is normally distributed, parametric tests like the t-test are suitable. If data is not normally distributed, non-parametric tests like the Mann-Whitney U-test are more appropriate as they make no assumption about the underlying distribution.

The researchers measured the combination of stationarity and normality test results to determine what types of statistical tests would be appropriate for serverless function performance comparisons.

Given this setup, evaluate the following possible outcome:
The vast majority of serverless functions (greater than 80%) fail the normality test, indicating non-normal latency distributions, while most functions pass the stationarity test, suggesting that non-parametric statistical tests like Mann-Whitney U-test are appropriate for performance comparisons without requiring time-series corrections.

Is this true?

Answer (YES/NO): YES